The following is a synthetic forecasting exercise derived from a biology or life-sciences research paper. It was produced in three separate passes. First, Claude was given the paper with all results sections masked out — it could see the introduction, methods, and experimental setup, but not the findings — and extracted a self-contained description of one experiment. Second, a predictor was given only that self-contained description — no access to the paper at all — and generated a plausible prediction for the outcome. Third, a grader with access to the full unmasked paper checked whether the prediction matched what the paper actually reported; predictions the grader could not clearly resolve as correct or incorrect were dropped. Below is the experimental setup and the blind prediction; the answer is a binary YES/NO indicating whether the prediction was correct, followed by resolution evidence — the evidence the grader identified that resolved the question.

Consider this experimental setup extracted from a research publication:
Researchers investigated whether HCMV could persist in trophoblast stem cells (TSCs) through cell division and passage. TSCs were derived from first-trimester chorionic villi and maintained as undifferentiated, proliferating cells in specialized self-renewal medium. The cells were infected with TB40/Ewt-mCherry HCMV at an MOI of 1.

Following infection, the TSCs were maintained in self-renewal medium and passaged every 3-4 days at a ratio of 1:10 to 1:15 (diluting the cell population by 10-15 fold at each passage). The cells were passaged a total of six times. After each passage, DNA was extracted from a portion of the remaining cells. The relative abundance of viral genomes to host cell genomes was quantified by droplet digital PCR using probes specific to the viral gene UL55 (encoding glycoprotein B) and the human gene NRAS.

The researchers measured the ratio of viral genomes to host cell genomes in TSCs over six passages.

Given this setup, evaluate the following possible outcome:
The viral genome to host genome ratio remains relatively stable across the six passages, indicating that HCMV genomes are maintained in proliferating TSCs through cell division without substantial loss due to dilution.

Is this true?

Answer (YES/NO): NO